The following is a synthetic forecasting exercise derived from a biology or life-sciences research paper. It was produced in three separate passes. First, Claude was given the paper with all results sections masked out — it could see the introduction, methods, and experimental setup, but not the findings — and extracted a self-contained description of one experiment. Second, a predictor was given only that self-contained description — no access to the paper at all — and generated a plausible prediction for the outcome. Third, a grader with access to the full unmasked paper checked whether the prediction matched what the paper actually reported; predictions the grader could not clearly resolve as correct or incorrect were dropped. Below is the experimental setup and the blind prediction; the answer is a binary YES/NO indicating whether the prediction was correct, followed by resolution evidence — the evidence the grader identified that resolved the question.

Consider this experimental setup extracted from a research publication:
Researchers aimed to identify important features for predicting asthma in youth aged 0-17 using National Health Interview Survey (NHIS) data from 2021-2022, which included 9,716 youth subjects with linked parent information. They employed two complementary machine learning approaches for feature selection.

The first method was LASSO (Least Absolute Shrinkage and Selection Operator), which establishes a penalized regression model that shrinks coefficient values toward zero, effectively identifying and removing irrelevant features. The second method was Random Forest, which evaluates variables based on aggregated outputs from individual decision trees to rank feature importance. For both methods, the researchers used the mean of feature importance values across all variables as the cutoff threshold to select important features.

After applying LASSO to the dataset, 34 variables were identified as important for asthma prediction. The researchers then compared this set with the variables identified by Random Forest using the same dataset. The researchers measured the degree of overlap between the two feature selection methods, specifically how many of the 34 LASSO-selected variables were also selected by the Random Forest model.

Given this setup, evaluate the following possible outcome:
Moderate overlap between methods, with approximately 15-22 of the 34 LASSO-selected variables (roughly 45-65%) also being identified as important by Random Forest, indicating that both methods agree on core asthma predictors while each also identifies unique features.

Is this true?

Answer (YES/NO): NO